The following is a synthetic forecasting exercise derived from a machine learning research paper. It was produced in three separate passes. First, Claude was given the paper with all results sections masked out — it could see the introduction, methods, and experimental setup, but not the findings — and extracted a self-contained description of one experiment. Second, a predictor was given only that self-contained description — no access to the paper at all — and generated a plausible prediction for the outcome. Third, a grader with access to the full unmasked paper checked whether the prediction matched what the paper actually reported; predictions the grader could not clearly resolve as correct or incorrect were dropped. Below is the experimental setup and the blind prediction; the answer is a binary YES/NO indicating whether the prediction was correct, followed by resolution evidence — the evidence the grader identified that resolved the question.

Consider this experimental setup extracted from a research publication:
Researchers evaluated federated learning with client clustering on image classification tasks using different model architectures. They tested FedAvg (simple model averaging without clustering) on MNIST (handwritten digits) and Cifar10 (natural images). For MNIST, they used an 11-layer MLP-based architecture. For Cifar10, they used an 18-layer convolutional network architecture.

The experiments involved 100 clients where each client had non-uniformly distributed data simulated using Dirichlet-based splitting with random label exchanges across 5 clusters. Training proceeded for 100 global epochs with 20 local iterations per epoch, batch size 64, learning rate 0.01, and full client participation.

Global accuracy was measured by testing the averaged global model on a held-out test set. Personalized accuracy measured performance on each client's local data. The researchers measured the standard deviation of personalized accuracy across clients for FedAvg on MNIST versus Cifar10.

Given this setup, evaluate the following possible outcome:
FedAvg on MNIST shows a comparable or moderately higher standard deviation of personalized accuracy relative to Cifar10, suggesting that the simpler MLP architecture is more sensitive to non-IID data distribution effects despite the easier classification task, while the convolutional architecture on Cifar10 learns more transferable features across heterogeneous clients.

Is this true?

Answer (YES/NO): YES